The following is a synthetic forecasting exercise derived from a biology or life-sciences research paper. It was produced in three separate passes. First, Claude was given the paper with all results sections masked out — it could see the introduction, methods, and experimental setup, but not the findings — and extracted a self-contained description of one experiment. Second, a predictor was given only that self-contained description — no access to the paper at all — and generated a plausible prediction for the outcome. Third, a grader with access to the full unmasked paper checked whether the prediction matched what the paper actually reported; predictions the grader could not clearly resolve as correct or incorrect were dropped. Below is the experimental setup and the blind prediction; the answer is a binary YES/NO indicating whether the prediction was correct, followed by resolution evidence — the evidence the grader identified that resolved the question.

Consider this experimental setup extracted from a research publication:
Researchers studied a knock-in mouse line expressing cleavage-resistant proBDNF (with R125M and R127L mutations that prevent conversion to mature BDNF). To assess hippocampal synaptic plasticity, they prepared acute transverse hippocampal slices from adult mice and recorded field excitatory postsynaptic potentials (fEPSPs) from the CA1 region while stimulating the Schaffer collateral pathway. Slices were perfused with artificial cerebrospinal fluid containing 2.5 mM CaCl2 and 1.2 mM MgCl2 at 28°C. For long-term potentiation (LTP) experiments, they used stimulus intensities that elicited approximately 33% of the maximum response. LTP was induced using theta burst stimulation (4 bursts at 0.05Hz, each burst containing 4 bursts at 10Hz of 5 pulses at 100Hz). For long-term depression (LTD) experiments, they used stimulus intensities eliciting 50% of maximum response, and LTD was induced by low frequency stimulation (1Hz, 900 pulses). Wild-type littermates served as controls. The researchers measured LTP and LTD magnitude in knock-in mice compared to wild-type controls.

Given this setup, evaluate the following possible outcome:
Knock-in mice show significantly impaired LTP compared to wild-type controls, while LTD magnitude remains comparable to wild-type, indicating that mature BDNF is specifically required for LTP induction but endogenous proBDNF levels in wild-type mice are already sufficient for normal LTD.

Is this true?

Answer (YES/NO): NO